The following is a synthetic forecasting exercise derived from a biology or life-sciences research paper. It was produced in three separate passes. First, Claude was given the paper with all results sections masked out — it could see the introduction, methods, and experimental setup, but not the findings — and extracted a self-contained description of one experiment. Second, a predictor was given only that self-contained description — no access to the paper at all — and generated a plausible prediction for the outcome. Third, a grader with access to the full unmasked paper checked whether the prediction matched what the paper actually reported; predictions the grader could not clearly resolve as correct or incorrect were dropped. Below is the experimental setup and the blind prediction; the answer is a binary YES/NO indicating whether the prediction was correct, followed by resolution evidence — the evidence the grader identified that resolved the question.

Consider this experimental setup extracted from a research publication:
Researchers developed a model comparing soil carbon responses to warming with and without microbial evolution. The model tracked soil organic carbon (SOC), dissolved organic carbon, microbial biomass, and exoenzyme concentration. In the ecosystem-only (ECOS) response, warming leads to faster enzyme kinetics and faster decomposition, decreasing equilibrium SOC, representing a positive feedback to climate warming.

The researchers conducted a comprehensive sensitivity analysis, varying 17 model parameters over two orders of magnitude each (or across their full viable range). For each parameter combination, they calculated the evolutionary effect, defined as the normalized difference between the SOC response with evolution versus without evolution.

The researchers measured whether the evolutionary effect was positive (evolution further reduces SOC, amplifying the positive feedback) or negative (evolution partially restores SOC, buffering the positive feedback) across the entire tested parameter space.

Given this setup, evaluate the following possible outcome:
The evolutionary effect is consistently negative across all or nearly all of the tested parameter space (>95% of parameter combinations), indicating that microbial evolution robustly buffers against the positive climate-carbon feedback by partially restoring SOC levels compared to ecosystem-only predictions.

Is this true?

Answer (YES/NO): NO